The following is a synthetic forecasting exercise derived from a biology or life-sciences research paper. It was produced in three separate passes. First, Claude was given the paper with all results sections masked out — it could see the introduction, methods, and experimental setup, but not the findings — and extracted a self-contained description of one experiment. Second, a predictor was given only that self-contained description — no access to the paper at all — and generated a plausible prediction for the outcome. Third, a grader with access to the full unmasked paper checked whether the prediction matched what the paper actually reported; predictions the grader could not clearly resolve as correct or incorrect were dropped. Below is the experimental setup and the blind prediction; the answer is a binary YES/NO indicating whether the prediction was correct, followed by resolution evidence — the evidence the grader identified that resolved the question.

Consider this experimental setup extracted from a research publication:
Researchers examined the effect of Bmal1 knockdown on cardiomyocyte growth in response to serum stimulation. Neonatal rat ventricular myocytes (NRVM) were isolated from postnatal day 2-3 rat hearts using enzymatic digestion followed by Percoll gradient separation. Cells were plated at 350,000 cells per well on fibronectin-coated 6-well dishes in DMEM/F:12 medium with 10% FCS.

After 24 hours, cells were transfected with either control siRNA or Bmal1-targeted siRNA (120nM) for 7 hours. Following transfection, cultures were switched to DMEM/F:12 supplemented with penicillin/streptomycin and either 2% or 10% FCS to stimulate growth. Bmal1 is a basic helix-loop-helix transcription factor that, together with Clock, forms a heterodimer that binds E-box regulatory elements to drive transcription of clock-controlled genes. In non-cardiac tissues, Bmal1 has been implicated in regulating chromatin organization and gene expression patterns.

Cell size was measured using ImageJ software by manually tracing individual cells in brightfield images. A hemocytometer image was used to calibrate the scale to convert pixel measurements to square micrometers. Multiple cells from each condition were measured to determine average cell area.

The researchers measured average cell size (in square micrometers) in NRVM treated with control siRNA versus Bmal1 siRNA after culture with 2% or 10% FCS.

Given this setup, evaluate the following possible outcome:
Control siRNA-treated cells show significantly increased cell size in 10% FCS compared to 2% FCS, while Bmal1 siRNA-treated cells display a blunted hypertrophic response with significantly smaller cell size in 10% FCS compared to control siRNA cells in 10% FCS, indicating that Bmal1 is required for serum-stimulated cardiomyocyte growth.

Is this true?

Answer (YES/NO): YES